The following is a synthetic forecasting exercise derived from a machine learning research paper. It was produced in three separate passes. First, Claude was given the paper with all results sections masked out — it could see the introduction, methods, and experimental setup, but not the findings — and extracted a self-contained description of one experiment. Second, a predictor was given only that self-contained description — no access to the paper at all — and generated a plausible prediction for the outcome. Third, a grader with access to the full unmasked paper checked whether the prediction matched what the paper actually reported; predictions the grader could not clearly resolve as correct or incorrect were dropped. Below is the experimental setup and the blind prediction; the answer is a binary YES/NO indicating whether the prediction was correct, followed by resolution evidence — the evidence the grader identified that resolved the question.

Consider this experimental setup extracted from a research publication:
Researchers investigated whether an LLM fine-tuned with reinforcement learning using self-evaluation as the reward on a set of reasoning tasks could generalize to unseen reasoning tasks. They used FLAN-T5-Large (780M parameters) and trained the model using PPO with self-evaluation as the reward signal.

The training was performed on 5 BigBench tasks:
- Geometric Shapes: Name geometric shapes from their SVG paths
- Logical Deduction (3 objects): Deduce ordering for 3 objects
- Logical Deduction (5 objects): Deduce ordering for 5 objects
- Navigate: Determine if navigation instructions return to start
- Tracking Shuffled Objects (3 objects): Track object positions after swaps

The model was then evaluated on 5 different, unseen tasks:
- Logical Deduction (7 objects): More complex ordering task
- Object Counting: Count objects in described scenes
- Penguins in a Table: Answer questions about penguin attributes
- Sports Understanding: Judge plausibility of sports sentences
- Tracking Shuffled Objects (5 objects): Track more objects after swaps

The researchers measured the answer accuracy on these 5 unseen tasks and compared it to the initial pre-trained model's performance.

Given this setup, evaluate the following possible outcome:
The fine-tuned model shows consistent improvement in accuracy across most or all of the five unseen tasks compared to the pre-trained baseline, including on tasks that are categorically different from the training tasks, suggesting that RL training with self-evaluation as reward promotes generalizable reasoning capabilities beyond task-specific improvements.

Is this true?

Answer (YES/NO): YES